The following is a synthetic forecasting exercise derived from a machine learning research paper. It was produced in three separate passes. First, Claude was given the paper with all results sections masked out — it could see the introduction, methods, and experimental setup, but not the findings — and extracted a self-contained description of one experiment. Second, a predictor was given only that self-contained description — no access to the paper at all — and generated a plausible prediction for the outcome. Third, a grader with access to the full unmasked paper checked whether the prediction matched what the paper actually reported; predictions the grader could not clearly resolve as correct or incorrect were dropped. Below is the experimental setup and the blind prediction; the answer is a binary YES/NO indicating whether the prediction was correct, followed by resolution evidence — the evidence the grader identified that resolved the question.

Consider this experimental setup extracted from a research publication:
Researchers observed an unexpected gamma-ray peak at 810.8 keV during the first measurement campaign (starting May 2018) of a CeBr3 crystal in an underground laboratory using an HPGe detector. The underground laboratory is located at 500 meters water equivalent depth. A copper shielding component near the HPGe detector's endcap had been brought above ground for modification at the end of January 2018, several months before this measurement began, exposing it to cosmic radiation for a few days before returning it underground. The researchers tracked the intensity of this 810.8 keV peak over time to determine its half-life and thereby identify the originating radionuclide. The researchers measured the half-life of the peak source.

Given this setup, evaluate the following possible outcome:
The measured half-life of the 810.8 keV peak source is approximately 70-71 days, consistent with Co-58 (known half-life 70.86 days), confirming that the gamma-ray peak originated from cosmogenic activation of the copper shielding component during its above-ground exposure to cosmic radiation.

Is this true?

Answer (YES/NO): NO